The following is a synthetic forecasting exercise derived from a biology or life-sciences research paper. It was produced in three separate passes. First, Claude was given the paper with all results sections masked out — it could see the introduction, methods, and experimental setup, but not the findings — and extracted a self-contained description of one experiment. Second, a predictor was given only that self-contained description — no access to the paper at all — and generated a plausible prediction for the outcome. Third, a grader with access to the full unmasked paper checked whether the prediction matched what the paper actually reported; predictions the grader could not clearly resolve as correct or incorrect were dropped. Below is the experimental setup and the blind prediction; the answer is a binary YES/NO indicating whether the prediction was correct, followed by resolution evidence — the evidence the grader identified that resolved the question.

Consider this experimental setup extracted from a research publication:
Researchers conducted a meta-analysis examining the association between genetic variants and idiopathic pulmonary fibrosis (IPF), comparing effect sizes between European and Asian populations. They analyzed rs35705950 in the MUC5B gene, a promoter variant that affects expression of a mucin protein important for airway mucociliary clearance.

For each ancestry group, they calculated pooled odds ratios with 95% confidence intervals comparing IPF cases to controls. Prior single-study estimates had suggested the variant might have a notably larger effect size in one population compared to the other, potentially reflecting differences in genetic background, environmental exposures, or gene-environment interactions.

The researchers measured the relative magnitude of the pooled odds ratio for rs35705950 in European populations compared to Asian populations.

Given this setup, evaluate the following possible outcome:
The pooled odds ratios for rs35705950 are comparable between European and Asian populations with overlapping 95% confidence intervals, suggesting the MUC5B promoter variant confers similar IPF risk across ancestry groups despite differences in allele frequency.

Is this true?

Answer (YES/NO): NO